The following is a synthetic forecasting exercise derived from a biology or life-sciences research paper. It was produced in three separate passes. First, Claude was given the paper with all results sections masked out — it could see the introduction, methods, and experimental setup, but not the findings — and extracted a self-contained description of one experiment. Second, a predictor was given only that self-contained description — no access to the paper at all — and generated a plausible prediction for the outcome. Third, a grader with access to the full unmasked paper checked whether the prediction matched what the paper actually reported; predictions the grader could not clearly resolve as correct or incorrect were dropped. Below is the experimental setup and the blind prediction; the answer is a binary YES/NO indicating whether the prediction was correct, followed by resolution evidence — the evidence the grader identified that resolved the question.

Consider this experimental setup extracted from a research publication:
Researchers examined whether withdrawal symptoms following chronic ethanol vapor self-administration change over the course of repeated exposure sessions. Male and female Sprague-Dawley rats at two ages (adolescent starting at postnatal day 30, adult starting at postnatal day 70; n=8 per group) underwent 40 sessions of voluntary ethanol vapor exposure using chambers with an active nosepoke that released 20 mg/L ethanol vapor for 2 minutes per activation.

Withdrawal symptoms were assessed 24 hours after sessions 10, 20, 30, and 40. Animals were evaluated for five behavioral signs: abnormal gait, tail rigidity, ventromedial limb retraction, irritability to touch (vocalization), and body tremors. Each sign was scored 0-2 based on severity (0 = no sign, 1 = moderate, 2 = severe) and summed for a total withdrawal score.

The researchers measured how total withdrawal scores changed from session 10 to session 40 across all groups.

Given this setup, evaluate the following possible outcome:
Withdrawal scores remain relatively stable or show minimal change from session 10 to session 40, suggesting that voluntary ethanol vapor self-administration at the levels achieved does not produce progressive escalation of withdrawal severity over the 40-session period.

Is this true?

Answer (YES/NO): YES